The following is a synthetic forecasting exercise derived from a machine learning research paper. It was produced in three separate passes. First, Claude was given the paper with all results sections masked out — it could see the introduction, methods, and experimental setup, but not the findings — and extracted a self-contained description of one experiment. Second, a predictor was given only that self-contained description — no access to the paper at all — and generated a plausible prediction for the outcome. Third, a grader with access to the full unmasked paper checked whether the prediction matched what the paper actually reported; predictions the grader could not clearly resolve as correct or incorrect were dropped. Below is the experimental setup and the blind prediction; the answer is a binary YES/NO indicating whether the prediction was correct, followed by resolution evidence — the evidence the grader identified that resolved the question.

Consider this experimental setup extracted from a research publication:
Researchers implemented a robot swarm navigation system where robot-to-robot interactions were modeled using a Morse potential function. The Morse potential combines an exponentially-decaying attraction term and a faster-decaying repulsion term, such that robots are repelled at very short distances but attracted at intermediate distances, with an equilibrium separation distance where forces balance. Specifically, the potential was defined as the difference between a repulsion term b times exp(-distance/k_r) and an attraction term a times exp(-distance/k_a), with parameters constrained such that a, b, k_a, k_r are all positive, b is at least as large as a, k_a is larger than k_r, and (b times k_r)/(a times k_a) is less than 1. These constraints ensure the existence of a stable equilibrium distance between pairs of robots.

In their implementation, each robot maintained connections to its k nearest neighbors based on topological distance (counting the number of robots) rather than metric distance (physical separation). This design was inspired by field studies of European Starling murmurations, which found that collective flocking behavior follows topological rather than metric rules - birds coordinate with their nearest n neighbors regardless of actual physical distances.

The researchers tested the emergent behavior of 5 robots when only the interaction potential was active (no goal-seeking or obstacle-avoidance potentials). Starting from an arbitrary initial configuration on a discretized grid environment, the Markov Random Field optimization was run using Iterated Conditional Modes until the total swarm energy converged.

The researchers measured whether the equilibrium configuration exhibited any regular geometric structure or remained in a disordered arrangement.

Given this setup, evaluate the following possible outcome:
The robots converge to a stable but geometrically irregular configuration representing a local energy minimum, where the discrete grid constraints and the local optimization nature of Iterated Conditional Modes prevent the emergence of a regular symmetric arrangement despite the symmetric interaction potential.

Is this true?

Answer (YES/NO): NO